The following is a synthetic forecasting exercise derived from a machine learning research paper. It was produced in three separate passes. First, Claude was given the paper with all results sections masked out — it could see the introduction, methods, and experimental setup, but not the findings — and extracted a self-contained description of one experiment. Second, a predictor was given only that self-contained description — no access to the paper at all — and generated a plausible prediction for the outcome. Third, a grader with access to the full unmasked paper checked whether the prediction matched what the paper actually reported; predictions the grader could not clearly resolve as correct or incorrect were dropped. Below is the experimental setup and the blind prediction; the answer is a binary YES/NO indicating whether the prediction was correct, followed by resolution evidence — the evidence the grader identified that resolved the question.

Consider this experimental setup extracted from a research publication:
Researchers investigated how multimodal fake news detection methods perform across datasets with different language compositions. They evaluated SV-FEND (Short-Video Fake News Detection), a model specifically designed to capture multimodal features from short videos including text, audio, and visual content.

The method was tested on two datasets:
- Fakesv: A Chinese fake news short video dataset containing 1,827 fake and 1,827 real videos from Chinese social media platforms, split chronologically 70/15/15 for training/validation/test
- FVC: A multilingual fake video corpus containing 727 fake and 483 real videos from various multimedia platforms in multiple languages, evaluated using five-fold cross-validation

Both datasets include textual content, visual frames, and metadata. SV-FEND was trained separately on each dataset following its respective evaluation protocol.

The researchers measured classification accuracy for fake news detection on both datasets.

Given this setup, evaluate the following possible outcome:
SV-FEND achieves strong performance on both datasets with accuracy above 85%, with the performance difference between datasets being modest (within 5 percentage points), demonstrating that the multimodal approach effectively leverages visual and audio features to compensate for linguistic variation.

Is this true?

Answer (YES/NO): NO